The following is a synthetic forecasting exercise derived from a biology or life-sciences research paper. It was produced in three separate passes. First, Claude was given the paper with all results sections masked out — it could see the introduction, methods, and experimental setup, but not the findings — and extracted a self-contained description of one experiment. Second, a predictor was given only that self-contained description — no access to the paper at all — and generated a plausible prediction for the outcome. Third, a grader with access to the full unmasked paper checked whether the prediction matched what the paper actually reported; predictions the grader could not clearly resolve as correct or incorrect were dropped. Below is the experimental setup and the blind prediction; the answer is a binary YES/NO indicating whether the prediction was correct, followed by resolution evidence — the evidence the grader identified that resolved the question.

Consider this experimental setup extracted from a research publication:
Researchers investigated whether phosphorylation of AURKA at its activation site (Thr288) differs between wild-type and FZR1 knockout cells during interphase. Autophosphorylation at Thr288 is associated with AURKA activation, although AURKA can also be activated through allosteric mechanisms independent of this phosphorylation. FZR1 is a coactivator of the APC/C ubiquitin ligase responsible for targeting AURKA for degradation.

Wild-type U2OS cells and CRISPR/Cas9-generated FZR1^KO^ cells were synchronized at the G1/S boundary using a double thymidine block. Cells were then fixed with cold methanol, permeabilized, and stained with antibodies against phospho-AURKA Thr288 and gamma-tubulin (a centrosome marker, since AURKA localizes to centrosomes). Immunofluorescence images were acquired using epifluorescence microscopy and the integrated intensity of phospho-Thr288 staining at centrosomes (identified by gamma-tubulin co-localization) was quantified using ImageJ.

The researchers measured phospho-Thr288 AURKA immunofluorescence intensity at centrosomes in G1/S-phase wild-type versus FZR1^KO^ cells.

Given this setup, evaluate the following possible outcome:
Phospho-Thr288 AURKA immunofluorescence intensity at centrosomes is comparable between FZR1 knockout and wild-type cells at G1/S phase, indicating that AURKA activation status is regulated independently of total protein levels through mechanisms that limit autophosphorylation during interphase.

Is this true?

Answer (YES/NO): NO